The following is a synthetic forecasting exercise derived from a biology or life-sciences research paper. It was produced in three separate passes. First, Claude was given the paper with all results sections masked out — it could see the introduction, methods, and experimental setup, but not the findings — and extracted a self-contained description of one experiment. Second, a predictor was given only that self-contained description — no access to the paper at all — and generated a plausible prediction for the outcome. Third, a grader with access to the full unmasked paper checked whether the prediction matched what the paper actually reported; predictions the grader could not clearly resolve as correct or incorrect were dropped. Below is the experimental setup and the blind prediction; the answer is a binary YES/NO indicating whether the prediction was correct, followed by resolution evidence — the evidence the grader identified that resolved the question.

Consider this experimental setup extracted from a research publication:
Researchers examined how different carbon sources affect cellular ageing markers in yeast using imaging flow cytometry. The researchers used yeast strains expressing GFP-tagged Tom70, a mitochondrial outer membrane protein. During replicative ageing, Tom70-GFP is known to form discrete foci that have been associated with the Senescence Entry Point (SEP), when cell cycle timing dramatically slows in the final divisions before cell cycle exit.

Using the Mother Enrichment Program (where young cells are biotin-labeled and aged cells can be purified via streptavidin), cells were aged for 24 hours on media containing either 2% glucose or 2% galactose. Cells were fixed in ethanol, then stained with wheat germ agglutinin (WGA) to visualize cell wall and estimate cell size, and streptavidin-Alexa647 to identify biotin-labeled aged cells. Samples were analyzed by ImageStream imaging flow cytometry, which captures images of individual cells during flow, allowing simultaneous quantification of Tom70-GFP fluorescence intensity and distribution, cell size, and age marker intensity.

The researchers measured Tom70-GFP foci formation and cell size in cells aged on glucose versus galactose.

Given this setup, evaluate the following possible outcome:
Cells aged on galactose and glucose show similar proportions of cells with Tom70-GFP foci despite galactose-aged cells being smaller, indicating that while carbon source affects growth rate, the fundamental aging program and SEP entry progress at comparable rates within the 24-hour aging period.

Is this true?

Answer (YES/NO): NO